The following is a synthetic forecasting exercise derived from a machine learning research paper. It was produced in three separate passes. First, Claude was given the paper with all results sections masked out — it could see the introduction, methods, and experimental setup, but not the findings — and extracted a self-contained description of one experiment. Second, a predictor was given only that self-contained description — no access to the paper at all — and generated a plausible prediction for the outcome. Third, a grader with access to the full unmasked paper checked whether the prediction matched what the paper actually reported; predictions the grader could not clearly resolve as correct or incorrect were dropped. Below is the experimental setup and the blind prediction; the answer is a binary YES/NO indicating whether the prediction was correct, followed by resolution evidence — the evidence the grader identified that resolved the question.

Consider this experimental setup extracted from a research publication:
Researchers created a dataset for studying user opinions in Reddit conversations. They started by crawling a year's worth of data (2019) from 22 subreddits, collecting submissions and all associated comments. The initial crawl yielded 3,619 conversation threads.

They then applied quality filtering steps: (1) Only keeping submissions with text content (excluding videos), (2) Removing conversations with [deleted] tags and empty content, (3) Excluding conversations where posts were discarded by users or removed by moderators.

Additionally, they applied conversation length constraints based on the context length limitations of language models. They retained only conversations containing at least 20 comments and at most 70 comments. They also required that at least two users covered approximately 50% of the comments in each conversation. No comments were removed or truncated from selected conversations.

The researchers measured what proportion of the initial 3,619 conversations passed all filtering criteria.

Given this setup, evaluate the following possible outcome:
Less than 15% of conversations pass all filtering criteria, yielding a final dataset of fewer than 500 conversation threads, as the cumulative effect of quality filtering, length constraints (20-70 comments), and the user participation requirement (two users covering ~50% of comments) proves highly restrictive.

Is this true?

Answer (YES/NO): NO